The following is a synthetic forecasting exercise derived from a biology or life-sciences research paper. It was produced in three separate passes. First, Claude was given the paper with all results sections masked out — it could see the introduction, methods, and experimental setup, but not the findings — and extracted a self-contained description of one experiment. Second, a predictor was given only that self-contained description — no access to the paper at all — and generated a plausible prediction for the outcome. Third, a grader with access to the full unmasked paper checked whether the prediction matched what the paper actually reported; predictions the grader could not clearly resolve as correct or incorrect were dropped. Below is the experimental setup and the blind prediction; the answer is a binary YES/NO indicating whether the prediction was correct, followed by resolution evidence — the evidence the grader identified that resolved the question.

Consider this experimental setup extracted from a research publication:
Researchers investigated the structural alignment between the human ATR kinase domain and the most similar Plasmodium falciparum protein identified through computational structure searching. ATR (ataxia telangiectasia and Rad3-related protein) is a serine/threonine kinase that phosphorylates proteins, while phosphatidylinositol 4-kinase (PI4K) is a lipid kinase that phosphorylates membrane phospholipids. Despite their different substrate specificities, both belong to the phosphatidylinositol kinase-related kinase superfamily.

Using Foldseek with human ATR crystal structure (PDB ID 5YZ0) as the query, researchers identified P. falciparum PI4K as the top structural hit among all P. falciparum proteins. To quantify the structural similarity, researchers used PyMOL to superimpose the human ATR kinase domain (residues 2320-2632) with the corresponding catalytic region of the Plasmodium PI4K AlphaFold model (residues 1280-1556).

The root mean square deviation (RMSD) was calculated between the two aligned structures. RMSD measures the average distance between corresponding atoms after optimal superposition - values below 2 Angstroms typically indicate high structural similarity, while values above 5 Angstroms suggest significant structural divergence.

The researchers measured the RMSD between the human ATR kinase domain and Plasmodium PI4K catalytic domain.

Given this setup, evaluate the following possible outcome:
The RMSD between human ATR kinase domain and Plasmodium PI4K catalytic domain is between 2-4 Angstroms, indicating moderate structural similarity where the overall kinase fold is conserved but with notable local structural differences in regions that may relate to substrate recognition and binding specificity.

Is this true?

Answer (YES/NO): NO